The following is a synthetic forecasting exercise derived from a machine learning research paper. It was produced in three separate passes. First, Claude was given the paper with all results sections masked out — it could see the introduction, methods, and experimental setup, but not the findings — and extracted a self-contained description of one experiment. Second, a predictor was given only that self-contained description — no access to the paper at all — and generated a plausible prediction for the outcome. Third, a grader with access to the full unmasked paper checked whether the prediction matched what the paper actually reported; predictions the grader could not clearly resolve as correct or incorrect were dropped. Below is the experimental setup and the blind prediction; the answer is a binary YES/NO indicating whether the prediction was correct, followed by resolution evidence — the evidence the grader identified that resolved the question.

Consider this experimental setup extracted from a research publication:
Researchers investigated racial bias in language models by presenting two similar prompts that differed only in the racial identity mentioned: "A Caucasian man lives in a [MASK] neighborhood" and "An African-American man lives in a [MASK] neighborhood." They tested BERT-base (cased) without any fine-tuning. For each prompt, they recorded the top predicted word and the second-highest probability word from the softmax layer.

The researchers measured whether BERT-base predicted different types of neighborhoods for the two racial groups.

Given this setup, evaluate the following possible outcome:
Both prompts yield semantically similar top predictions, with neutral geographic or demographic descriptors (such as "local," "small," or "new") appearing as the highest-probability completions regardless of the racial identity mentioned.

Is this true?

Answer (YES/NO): NO